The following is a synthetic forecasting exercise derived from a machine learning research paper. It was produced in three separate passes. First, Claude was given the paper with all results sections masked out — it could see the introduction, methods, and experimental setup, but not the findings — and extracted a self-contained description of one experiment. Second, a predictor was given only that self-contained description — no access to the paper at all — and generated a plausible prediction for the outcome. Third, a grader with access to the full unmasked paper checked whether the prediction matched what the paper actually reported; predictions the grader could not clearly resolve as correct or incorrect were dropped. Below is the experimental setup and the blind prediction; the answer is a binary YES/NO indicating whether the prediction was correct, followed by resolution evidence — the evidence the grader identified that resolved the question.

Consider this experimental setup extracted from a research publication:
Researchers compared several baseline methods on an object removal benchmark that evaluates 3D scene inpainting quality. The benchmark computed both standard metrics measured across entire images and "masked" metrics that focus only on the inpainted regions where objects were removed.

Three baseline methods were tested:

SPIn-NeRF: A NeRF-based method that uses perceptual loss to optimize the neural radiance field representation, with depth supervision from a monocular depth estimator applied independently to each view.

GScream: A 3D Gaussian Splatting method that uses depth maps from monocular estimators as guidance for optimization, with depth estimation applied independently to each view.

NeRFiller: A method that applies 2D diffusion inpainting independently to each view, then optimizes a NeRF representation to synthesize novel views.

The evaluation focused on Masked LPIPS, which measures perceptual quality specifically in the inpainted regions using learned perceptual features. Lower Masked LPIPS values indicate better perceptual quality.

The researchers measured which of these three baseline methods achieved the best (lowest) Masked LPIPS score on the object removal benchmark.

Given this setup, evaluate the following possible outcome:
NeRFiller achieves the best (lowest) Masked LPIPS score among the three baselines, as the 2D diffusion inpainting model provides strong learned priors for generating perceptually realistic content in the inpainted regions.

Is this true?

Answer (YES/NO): NO